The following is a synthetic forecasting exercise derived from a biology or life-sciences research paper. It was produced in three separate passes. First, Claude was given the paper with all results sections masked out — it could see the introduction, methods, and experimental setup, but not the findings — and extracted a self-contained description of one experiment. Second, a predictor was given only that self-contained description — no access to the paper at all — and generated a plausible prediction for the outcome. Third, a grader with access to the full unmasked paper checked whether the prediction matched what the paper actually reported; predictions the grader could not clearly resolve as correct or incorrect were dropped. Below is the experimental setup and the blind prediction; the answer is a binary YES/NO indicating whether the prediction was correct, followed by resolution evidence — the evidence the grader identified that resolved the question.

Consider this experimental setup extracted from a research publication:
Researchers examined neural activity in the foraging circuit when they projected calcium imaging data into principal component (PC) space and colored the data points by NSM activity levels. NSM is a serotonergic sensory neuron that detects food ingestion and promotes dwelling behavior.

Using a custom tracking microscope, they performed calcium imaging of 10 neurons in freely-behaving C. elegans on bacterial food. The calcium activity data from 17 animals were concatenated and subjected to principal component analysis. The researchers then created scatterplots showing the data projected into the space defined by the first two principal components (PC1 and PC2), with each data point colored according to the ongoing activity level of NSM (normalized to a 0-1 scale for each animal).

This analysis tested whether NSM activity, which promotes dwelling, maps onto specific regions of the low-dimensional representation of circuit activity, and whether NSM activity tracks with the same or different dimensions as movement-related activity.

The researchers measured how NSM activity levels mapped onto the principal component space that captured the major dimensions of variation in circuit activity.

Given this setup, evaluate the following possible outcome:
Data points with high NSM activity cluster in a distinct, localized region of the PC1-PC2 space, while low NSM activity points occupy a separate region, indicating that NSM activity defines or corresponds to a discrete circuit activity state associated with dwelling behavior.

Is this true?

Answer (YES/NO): YES